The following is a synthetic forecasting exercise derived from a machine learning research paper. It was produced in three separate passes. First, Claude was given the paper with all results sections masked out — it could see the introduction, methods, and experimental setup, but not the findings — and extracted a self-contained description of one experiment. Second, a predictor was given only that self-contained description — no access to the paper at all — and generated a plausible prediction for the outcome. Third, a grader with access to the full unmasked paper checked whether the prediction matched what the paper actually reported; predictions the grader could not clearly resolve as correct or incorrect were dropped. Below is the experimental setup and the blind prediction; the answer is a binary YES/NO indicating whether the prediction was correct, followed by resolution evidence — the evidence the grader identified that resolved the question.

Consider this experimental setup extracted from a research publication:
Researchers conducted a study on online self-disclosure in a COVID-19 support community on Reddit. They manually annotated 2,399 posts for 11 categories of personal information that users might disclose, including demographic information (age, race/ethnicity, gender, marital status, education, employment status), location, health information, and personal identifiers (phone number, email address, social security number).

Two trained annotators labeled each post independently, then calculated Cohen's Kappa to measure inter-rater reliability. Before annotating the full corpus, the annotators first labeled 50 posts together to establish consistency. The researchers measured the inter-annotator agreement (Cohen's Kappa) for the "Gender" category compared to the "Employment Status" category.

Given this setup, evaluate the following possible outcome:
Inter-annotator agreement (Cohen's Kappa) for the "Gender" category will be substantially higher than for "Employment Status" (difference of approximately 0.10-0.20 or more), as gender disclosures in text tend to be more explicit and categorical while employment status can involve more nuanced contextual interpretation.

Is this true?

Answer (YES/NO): NO